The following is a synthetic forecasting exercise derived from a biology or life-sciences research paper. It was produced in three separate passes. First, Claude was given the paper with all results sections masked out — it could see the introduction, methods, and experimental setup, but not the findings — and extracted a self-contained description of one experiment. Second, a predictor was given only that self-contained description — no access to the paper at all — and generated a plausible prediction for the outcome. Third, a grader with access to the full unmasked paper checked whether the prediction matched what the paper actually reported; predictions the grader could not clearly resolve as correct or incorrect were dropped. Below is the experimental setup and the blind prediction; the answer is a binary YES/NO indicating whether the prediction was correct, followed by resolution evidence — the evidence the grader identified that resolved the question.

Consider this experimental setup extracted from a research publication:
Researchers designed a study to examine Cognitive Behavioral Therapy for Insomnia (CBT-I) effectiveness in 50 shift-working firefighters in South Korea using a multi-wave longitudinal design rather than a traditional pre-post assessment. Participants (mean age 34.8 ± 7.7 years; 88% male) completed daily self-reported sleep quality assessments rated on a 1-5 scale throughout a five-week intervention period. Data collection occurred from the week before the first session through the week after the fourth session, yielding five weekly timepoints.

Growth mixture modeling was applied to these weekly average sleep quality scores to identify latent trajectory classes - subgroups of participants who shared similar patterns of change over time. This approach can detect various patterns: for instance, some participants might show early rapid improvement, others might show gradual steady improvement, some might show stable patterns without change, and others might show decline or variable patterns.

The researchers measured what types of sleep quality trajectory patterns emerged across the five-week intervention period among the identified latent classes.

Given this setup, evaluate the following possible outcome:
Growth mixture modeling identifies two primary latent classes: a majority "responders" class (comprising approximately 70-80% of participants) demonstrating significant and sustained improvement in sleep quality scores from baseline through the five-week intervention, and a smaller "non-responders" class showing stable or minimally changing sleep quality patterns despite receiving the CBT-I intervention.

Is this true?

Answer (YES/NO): NO